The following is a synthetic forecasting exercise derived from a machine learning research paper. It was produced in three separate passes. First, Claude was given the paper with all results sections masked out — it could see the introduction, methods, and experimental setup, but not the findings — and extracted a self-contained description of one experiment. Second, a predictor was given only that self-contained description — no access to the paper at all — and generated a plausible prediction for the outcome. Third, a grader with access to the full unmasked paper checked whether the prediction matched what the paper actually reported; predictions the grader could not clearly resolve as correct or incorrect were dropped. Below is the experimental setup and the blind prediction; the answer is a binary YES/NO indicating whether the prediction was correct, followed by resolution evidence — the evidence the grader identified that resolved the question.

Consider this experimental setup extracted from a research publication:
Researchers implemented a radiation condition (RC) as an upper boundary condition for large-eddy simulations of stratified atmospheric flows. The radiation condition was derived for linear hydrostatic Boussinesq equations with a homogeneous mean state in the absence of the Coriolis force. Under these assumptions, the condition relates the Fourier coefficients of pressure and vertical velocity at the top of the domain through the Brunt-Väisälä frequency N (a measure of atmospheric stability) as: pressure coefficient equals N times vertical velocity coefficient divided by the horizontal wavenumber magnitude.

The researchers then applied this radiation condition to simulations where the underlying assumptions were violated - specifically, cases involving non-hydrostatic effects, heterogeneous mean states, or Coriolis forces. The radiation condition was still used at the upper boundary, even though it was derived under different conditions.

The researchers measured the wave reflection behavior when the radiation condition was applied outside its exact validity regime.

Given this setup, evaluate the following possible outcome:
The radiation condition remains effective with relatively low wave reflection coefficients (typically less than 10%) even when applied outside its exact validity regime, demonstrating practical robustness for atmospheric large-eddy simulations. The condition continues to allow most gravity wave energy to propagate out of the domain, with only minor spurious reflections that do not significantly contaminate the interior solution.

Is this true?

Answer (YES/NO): YES